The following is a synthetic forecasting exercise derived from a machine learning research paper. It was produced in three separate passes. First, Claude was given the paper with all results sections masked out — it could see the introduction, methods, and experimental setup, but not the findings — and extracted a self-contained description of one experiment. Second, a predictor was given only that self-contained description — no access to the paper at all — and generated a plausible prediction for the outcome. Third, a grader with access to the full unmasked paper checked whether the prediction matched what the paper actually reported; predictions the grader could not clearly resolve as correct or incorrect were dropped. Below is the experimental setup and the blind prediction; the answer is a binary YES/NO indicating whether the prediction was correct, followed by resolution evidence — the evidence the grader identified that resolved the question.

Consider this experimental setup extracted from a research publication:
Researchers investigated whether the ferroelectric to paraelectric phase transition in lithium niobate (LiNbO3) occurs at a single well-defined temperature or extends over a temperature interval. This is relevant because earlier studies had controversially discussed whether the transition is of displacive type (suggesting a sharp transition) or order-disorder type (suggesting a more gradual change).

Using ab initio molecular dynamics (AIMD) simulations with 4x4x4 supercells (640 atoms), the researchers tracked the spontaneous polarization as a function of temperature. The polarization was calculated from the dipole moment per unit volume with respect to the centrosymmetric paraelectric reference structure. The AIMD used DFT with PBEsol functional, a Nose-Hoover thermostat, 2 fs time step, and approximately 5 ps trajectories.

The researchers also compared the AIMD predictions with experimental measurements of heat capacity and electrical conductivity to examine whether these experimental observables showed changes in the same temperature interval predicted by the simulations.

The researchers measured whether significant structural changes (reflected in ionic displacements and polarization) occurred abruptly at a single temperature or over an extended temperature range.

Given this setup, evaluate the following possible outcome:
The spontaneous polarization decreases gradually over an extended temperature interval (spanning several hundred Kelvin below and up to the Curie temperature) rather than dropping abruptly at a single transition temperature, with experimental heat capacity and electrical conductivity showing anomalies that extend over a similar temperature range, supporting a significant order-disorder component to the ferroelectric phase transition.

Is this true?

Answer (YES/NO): NO